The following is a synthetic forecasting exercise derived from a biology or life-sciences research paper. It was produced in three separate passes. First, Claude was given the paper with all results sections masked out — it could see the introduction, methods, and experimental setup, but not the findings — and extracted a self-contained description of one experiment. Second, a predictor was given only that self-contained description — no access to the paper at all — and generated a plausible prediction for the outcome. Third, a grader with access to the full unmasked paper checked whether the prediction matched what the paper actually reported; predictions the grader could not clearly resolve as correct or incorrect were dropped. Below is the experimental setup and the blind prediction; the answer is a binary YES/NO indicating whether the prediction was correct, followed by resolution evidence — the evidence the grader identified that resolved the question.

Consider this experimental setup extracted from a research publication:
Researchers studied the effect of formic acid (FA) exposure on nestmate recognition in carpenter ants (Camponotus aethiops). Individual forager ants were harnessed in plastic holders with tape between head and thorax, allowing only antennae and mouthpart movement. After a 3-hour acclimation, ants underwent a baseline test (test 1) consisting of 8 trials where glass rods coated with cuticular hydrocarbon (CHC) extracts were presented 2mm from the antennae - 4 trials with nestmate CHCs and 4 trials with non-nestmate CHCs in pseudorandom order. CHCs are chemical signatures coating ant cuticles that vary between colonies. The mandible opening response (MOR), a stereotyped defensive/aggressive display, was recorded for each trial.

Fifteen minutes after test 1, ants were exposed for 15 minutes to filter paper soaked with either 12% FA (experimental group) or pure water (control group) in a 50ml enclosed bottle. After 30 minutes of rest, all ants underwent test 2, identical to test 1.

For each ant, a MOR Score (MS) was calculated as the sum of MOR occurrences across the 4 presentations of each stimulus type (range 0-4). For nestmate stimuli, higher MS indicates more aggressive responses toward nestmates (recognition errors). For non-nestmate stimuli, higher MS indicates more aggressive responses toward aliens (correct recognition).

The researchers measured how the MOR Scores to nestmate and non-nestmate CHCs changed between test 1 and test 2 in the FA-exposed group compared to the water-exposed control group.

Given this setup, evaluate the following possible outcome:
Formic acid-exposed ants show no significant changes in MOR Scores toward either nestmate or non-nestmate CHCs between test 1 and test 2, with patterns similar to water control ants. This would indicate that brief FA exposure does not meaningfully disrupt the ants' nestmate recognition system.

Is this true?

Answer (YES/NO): NO